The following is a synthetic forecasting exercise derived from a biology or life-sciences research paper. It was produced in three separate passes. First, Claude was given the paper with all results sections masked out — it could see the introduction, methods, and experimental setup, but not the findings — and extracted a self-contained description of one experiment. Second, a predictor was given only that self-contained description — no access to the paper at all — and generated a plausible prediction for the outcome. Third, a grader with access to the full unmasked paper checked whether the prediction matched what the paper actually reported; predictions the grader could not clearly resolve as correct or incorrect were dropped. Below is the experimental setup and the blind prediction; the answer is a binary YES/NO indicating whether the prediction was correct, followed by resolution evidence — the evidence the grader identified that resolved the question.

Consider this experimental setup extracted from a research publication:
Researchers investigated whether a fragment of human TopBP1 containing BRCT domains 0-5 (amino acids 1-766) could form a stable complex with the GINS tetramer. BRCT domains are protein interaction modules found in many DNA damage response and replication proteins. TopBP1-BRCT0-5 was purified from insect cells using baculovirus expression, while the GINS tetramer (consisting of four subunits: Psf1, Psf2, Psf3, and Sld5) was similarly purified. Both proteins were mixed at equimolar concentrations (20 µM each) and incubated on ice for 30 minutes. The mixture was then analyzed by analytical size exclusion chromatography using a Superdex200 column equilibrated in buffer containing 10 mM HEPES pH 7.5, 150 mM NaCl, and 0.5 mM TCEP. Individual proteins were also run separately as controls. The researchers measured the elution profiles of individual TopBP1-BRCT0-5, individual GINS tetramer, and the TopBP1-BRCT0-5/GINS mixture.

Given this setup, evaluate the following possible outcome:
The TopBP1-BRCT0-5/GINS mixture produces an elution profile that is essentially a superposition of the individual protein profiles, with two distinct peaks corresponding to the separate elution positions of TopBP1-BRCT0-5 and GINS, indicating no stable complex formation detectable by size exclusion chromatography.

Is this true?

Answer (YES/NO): NO